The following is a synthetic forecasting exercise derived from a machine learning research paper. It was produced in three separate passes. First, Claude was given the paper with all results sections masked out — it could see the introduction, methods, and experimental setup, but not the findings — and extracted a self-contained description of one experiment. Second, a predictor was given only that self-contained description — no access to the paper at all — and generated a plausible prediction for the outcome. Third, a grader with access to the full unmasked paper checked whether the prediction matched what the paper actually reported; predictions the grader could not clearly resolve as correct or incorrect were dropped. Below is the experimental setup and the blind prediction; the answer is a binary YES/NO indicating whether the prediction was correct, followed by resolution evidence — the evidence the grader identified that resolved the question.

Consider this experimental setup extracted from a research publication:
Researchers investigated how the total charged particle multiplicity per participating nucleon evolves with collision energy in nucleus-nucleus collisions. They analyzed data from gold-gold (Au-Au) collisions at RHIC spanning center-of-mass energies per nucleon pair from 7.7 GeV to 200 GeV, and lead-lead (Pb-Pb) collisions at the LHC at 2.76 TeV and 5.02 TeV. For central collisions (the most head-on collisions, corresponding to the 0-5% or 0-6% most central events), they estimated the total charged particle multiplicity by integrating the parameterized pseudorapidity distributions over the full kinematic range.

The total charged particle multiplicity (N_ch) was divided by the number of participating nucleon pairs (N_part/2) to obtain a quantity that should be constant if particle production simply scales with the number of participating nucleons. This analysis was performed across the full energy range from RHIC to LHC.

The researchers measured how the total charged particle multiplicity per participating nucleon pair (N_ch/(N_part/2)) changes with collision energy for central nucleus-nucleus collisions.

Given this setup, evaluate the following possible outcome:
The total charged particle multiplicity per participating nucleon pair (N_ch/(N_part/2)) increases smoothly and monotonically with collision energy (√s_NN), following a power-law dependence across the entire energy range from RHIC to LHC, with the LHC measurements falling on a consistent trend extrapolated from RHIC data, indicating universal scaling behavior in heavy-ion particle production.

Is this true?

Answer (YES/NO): NO